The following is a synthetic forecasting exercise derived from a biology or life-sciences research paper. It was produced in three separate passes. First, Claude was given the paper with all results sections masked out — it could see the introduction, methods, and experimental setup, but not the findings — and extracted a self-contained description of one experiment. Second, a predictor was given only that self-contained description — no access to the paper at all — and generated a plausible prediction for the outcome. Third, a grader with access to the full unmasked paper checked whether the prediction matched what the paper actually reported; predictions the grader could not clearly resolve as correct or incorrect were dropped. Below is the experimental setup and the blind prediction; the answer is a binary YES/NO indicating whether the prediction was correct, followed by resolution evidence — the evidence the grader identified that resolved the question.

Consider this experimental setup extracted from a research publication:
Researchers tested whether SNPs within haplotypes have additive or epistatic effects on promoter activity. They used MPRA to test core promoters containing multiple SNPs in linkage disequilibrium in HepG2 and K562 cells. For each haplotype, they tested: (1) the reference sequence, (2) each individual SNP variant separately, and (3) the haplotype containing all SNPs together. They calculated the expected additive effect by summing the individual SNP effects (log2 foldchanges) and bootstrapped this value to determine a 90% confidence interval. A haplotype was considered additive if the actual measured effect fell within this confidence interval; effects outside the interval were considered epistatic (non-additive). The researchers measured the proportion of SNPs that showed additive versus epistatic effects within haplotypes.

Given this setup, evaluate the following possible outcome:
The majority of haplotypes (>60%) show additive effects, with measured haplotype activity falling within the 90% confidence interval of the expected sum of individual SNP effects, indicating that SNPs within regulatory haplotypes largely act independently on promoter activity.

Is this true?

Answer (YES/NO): YES